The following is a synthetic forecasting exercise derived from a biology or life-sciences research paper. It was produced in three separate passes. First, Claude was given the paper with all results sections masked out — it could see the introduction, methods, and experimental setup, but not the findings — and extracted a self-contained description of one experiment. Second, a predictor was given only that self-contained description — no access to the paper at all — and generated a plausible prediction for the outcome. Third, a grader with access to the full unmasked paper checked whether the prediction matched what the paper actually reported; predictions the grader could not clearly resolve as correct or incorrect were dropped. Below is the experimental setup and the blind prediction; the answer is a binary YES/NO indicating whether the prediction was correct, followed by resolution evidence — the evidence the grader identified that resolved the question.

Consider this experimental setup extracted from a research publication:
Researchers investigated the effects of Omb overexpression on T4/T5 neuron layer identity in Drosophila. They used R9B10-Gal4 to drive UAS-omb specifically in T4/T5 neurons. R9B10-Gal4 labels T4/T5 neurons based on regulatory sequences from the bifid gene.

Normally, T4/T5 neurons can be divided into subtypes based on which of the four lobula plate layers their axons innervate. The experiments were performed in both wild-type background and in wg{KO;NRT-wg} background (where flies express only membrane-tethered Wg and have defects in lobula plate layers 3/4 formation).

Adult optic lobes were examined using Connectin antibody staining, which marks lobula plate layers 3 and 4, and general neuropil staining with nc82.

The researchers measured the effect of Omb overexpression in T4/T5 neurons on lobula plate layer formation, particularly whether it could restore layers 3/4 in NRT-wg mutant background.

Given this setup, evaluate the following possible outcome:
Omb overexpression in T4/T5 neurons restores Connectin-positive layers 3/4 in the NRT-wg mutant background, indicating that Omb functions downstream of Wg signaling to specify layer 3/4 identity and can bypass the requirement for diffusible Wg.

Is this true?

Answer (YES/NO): YES